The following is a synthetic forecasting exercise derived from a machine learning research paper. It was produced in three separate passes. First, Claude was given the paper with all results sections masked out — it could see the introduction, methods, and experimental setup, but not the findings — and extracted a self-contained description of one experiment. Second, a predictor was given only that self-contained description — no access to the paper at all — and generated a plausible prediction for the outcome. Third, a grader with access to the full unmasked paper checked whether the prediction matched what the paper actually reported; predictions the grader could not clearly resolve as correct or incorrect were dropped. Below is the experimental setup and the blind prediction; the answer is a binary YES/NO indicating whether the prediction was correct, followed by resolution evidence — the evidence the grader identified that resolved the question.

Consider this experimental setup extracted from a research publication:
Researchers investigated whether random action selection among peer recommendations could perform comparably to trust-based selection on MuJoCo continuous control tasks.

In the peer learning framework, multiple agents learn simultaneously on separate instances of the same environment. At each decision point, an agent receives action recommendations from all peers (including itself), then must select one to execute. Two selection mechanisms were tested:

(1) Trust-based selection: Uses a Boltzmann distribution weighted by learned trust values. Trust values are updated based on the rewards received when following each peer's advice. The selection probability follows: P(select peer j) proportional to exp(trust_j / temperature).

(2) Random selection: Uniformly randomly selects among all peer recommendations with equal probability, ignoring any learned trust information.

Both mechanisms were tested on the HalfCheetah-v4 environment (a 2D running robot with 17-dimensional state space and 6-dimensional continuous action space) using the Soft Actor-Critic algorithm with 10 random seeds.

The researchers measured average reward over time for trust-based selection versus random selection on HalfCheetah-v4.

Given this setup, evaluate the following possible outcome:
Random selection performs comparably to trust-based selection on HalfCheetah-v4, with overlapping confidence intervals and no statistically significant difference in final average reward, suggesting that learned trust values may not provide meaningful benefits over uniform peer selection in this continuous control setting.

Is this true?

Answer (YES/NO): YES